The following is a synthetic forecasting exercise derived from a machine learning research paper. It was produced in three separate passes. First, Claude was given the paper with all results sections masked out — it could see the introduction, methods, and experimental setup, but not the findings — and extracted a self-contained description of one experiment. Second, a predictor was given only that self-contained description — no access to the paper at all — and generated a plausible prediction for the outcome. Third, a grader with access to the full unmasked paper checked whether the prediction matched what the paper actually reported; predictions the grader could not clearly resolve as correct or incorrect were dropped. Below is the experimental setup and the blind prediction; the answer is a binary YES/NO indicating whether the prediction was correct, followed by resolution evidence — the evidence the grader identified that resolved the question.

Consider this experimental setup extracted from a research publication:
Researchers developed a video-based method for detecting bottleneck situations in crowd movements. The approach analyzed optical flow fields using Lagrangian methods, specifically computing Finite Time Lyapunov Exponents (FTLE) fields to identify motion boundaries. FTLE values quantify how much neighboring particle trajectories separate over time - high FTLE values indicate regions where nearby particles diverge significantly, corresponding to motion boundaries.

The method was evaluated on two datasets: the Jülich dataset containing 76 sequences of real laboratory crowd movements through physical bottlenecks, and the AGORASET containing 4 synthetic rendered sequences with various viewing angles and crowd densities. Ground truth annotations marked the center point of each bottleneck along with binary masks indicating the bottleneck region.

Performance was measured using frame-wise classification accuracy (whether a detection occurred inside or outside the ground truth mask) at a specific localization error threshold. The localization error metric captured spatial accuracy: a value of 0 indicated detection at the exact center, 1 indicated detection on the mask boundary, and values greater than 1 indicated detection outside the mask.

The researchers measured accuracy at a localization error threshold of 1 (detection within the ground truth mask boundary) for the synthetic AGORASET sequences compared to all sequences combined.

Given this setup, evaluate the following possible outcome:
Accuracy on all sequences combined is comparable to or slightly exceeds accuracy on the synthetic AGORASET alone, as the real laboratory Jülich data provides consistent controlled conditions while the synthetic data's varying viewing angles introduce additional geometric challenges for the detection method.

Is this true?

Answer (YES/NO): NO